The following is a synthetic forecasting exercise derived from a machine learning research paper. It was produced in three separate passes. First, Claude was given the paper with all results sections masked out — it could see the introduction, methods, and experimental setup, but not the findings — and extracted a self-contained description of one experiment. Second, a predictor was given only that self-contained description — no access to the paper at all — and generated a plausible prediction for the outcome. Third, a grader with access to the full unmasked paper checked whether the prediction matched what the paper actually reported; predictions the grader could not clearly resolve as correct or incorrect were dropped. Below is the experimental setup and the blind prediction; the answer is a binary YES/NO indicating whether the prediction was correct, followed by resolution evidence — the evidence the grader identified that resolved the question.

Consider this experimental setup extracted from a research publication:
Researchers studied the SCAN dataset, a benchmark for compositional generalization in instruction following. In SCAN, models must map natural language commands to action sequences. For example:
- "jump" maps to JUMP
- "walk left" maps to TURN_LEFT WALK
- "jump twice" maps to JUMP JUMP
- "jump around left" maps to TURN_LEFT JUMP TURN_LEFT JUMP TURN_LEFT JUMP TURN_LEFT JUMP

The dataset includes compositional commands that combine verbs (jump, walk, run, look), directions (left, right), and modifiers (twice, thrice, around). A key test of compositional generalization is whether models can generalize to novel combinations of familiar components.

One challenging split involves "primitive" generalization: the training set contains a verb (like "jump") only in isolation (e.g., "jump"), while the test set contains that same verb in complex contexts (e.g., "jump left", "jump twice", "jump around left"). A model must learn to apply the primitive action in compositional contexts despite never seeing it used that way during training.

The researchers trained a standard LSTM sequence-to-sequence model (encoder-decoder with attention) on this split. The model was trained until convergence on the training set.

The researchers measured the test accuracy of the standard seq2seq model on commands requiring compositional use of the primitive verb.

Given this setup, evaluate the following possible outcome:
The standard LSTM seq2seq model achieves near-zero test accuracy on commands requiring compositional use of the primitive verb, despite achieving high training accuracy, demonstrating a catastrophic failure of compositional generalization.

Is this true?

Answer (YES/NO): YES